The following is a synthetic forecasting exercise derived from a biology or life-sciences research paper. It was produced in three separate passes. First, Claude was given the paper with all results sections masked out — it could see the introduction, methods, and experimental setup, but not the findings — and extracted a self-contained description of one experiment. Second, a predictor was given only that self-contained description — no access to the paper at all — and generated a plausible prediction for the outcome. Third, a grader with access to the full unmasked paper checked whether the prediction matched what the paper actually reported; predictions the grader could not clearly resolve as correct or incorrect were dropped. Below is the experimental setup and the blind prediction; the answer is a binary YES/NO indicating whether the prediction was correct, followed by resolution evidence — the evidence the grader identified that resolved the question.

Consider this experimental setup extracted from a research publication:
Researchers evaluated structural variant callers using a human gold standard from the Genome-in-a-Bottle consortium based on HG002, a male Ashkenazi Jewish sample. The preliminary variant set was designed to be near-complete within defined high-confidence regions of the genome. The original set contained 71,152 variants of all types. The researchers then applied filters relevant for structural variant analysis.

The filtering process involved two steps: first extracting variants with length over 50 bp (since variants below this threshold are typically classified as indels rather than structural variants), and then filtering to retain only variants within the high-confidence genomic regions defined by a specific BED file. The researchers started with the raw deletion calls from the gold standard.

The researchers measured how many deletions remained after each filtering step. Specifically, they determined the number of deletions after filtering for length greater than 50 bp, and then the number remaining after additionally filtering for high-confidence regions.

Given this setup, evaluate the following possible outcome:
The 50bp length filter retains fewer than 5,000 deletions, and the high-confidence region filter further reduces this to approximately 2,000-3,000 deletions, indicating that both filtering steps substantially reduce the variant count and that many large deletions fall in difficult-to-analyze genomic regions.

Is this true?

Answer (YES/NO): NO